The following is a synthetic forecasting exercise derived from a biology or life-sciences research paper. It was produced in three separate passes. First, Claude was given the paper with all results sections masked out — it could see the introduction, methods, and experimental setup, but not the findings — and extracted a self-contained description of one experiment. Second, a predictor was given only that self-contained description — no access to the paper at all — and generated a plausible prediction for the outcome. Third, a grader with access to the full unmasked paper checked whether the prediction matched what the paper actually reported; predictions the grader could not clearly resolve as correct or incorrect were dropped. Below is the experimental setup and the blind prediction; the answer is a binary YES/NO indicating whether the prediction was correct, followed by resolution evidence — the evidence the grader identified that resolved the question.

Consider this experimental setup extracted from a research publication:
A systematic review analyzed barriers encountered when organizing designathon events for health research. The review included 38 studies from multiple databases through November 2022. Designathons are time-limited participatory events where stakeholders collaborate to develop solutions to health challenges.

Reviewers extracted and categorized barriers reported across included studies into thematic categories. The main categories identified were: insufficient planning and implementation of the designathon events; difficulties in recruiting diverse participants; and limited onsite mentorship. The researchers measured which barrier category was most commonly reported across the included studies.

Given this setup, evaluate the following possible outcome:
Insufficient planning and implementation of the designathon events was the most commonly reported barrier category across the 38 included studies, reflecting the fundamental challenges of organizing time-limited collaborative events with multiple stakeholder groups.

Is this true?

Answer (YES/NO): YES